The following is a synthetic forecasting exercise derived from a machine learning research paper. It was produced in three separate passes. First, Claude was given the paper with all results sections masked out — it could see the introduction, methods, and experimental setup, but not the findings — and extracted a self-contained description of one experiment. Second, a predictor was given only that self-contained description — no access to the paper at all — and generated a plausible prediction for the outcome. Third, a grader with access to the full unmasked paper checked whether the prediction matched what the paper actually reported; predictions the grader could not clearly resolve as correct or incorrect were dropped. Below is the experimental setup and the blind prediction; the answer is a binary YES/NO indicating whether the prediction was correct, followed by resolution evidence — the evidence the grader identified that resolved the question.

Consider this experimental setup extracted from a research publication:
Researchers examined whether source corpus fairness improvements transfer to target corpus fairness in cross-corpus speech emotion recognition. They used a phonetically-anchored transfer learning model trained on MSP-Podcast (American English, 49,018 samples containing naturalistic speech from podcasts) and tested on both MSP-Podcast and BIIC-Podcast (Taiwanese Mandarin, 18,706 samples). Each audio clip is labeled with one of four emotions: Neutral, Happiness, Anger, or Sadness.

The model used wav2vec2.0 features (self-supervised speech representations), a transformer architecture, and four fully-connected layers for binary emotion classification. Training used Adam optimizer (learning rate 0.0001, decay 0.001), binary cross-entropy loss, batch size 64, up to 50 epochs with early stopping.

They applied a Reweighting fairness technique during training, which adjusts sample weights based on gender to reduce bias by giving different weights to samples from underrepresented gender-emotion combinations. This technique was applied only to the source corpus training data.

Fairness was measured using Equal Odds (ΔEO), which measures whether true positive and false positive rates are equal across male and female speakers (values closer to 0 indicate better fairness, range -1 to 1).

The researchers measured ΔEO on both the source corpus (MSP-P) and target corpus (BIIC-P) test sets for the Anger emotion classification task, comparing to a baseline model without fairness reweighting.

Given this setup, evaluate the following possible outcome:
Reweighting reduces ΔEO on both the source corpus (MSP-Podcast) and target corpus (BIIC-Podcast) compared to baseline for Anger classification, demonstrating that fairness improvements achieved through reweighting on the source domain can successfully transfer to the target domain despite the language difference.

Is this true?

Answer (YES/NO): NO